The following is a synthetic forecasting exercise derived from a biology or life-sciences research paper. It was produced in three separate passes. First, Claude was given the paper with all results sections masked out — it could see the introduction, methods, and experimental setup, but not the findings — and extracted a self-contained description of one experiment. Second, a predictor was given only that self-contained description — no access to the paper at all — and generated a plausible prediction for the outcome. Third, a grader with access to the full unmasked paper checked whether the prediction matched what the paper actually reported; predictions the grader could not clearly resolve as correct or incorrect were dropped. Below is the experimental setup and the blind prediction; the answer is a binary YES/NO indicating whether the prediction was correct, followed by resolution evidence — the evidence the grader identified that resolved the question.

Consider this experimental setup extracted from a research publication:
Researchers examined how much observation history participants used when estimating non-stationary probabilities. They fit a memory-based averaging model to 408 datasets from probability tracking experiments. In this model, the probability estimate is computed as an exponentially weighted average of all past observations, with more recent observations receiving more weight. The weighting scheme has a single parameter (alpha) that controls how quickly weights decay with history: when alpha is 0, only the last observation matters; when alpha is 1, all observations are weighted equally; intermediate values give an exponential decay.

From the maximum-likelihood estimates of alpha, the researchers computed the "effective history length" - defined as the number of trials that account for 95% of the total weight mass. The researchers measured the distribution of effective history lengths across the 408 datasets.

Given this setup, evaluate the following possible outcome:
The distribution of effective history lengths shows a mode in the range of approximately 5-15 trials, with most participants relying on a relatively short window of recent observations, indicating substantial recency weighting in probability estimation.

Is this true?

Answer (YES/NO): NO